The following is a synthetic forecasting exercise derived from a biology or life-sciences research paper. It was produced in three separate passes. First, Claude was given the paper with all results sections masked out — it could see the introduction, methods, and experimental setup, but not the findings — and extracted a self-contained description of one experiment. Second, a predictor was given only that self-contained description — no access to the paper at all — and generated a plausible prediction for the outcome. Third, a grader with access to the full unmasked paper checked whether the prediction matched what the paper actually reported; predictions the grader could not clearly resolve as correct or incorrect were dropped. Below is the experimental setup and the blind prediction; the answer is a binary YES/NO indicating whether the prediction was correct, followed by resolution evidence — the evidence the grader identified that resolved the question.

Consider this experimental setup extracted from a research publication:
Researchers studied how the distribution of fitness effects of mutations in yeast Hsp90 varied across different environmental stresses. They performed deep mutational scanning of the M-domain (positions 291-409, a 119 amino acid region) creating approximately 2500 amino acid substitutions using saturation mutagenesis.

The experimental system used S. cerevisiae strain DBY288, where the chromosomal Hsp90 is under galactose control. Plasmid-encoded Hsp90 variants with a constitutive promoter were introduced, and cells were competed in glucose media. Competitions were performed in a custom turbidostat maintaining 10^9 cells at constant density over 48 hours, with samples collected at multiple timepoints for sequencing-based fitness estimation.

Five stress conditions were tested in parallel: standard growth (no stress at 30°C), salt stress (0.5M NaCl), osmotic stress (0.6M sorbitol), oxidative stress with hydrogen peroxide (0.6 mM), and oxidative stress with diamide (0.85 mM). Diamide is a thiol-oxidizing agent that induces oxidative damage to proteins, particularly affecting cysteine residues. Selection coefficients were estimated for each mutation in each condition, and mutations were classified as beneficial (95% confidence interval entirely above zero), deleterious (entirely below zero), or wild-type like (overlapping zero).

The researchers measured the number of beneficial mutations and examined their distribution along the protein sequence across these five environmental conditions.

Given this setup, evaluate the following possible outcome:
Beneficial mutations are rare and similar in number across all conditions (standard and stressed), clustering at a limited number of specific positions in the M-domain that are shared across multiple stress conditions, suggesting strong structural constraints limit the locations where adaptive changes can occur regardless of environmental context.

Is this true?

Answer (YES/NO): NO